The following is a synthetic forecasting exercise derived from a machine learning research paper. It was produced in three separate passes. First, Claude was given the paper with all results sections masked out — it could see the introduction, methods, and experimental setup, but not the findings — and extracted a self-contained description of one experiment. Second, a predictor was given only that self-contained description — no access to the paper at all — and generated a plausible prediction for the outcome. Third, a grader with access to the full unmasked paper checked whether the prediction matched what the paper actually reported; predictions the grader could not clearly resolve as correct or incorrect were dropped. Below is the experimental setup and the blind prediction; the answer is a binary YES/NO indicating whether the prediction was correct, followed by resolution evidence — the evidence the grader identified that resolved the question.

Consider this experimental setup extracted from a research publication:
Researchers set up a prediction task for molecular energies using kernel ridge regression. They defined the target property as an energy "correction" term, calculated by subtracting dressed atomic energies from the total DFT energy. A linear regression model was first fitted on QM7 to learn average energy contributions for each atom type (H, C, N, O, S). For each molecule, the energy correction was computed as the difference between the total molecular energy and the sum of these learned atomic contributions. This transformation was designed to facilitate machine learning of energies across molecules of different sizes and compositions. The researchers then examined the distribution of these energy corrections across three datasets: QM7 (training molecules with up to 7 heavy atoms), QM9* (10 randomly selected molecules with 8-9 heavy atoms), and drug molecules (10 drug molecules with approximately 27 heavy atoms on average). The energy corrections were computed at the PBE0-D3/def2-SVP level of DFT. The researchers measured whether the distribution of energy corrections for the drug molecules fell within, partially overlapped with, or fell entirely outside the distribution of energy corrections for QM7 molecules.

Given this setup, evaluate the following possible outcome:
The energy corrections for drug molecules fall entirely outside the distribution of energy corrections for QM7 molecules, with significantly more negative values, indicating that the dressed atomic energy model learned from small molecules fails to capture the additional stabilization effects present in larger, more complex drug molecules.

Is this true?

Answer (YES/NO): NO